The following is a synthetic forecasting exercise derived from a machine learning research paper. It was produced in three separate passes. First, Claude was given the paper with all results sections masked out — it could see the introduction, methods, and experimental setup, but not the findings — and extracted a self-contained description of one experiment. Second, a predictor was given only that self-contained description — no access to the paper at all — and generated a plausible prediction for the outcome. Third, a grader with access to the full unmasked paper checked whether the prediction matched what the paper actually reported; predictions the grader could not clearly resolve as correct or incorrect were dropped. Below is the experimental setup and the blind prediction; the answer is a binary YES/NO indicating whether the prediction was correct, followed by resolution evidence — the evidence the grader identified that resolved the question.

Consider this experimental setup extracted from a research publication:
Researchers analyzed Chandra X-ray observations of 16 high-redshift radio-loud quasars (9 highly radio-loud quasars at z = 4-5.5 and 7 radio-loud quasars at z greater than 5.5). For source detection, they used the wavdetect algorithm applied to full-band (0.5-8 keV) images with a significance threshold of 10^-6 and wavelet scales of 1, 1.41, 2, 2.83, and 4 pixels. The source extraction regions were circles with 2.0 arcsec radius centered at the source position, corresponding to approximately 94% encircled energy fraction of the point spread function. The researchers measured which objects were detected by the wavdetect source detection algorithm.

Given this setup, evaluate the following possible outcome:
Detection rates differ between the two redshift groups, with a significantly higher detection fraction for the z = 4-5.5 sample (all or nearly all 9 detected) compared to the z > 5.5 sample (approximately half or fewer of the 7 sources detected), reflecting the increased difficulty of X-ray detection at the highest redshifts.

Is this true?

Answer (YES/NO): NO